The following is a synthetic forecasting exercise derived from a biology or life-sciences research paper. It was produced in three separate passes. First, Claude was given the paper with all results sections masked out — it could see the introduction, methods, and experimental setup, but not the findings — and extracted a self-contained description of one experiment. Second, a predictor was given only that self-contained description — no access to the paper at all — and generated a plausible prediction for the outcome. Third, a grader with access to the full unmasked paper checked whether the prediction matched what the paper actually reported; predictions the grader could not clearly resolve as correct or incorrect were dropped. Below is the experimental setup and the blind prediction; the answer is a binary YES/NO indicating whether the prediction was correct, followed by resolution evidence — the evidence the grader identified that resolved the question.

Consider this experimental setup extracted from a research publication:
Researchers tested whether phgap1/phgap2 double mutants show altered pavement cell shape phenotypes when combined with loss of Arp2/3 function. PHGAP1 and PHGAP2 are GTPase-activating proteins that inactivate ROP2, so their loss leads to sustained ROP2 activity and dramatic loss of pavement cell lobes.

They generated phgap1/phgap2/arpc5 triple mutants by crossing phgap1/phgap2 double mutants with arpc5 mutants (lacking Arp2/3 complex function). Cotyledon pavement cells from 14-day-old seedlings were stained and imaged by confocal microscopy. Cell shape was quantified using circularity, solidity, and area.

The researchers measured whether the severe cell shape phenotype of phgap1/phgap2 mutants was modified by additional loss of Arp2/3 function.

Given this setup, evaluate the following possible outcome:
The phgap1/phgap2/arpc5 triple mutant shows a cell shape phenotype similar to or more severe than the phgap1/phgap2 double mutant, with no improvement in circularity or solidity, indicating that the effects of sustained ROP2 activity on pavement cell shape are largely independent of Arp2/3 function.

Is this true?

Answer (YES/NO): YES